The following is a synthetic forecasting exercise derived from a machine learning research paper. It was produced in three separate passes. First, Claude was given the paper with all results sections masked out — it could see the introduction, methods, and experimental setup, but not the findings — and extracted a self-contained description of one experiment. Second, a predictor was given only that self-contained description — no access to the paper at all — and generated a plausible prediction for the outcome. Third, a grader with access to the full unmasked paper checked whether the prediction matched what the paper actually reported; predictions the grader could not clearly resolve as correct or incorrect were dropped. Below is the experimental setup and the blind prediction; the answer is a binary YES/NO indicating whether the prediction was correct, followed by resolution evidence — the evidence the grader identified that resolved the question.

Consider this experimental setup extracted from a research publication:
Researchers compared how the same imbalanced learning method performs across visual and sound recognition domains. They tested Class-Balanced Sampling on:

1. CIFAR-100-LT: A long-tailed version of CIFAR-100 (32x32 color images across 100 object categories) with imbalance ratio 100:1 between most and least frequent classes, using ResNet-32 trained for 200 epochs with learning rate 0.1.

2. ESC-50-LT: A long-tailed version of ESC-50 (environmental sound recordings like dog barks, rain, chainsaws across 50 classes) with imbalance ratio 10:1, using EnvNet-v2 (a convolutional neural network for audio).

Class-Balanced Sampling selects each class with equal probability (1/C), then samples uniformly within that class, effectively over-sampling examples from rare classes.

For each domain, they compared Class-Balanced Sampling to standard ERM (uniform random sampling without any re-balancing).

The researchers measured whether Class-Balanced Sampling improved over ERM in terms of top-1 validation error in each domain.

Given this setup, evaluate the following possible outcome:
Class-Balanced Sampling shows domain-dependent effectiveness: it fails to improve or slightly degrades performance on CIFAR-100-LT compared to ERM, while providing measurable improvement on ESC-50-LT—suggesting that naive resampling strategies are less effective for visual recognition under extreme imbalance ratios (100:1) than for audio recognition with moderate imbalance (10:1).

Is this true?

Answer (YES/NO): NO